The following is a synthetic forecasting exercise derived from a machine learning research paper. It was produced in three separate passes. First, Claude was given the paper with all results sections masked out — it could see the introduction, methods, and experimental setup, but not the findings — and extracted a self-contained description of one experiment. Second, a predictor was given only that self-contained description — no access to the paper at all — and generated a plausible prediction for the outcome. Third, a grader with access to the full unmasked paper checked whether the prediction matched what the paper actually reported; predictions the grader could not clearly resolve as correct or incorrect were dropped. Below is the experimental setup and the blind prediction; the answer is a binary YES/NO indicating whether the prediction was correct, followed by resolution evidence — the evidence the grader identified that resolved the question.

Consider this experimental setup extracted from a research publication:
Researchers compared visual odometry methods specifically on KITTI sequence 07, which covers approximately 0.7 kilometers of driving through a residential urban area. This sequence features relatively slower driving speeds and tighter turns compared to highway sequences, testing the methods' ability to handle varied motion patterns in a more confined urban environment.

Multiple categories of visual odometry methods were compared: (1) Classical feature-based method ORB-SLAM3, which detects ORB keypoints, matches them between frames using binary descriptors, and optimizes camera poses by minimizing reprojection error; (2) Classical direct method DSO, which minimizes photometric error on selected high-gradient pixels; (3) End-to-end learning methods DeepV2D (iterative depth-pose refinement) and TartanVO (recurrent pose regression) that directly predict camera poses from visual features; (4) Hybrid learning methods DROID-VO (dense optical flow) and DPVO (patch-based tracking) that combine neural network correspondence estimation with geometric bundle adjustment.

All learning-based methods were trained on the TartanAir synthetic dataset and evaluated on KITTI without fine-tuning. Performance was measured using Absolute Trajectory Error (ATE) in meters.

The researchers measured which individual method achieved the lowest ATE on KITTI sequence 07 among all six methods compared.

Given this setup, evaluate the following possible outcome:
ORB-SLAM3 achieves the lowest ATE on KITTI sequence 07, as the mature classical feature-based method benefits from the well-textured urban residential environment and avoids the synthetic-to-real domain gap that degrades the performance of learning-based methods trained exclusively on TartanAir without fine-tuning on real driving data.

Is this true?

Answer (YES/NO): NO